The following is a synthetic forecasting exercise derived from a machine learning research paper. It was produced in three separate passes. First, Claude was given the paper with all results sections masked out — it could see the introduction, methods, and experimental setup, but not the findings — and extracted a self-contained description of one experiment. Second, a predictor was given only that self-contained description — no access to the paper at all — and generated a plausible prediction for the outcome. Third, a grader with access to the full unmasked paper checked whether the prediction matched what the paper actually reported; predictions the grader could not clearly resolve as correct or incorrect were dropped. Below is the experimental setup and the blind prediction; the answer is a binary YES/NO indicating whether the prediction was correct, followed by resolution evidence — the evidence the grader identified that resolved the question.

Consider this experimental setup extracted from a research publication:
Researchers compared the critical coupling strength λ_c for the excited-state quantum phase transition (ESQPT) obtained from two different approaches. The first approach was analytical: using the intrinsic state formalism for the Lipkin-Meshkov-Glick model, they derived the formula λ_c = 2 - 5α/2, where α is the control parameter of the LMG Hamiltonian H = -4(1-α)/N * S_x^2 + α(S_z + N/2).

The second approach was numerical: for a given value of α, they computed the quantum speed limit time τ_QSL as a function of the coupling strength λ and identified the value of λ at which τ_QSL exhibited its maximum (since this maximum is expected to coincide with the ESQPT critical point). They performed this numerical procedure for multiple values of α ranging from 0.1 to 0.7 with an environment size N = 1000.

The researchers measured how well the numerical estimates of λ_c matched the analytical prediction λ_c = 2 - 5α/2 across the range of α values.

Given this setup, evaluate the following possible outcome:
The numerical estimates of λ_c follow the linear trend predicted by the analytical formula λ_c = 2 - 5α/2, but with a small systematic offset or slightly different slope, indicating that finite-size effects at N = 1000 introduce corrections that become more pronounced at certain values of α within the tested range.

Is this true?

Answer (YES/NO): NO